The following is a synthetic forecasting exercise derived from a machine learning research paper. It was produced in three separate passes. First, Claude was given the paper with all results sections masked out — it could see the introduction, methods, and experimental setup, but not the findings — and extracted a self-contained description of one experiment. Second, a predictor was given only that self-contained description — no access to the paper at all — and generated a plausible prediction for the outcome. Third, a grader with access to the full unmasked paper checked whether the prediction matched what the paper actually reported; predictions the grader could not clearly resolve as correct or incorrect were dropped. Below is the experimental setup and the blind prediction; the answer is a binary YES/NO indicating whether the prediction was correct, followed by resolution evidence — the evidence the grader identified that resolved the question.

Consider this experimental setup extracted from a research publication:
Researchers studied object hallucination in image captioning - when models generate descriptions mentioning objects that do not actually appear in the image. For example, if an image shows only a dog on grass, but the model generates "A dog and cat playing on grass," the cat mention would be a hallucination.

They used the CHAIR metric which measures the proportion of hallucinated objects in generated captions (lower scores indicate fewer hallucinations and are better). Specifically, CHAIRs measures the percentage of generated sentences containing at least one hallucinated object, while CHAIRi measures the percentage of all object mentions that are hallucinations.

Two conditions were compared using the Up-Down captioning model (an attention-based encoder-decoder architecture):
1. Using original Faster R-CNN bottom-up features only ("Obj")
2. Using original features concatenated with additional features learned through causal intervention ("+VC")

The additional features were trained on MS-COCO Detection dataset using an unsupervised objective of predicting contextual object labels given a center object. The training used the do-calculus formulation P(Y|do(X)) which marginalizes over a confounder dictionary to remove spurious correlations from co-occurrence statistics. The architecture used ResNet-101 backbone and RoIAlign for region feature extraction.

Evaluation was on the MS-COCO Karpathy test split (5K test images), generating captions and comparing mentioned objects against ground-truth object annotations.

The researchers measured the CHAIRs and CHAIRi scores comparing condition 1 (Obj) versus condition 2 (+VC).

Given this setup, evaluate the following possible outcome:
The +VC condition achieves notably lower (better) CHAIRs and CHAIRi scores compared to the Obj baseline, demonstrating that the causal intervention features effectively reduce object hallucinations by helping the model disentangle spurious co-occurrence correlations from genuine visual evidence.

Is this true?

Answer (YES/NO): YES